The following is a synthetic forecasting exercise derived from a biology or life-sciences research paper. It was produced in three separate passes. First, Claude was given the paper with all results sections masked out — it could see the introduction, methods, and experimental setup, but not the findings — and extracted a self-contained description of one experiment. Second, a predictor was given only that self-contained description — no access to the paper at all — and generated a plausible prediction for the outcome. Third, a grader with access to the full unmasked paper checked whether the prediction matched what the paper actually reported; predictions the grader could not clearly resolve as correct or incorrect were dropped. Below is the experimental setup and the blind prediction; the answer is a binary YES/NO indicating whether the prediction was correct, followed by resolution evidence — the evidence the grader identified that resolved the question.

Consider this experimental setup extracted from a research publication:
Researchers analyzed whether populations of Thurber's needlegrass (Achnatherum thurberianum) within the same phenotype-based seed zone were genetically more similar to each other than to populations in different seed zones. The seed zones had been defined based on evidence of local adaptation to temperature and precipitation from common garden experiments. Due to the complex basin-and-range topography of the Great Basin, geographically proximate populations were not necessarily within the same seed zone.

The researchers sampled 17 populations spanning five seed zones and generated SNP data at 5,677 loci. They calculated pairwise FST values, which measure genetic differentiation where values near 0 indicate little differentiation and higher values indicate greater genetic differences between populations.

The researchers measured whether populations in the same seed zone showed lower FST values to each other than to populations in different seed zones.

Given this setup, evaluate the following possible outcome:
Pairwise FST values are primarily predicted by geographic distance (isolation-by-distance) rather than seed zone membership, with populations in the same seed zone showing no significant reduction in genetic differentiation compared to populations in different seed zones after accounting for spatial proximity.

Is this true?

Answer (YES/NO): NO